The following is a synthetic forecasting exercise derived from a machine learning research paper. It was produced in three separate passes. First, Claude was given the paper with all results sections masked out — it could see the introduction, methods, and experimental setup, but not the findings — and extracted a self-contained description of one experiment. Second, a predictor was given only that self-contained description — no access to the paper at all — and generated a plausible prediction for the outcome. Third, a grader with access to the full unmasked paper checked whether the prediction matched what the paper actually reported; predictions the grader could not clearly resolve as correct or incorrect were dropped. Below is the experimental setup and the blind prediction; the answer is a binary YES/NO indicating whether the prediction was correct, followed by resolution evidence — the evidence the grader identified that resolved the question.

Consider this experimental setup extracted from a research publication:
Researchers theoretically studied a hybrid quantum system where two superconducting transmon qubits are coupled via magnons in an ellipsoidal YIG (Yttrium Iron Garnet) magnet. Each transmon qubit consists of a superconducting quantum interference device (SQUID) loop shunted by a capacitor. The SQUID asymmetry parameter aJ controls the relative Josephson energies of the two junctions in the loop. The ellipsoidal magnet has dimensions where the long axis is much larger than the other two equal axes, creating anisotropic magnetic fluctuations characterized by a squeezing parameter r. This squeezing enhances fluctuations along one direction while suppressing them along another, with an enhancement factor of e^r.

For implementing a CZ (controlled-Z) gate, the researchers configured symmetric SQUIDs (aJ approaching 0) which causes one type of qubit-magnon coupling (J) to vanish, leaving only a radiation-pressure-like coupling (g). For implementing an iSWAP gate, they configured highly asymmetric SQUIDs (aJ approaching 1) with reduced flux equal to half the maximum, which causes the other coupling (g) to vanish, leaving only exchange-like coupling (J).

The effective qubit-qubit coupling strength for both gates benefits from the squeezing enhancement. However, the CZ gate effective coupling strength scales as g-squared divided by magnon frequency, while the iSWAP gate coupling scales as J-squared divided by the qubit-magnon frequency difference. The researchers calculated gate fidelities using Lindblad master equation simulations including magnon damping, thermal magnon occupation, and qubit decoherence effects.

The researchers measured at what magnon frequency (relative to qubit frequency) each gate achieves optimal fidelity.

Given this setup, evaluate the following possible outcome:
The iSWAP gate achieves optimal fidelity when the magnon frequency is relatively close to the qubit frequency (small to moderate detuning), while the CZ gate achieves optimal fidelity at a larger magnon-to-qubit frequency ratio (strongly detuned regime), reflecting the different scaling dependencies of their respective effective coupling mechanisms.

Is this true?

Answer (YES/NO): NO